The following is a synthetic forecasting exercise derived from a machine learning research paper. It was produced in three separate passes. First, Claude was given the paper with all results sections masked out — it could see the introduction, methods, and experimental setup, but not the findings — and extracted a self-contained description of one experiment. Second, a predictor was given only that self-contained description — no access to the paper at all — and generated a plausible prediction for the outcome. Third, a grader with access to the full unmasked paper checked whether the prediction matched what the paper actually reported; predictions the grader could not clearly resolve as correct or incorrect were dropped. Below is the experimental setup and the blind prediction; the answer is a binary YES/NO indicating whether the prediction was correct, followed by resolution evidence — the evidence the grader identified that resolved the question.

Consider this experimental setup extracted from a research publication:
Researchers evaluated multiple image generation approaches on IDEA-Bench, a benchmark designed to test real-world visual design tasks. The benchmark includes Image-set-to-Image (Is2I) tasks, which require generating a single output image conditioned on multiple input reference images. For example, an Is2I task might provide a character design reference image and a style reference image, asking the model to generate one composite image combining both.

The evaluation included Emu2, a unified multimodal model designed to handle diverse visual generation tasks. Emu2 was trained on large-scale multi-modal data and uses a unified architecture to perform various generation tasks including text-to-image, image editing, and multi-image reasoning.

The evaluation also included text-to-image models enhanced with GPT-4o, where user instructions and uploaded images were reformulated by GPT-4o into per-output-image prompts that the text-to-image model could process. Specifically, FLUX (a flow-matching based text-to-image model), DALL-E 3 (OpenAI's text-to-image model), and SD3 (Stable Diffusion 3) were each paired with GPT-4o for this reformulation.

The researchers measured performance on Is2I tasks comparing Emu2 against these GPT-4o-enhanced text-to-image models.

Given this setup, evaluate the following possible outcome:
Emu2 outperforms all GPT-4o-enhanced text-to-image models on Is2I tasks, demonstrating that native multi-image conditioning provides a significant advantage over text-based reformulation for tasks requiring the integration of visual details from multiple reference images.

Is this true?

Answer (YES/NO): YES